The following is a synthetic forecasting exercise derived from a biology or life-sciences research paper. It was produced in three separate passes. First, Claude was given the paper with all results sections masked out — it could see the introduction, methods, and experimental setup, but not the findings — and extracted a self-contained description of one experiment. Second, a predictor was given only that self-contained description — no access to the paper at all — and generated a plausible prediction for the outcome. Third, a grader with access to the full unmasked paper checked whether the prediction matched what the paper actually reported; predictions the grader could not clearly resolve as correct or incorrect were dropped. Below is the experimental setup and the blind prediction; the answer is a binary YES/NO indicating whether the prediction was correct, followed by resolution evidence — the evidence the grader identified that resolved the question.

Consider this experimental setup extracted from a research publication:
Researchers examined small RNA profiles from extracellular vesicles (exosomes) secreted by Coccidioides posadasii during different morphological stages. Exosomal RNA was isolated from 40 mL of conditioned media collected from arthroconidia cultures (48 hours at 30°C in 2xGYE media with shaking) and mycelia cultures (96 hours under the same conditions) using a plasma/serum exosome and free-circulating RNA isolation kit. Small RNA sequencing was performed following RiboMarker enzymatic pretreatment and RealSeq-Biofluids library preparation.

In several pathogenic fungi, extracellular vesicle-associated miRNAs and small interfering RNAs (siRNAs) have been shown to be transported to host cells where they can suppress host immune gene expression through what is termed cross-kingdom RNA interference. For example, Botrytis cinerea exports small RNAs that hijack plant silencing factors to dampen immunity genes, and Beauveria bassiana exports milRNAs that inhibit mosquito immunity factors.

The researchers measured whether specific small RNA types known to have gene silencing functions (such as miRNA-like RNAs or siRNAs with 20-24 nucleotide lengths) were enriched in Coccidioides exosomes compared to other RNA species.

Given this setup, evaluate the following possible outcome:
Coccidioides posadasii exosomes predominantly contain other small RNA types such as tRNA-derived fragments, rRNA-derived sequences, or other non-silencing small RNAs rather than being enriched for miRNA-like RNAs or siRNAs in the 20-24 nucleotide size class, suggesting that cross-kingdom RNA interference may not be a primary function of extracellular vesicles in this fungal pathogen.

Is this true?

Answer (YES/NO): YES